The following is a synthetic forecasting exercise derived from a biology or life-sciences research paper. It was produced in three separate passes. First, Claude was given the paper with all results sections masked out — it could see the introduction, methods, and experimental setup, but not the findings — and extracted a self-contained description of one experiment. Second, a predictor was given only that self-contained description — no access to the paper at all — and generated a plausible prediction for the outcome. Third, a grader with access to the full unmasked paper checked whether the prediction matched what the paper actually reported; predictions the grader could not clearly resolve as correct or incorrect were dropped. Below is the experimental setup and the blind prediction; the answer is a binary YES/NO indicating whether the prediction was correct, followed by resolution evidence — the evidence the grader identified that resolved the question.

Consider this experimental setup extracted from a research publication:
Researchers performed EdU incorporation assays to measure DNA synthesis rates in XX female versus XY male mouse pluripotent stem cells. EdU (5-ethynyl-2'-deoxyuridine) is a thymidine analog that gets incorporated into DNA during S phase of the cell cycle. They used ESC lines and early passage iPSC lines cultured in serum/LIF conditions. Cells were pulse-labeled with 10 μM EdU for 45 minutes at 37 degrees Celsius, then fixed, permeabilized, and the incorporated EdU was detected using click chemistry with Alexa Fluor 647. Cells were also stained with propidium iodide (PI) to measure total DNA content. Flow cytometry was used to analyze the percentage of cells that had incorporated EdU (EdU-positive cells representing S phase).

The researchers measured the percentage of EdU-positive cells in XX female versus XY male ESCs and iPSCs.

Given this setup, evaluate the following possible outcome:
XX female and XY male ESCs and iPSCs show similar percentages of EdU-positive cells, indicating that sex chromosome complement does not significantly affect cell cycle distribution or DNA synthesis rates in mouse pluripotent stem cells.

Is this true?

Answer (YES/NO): NO